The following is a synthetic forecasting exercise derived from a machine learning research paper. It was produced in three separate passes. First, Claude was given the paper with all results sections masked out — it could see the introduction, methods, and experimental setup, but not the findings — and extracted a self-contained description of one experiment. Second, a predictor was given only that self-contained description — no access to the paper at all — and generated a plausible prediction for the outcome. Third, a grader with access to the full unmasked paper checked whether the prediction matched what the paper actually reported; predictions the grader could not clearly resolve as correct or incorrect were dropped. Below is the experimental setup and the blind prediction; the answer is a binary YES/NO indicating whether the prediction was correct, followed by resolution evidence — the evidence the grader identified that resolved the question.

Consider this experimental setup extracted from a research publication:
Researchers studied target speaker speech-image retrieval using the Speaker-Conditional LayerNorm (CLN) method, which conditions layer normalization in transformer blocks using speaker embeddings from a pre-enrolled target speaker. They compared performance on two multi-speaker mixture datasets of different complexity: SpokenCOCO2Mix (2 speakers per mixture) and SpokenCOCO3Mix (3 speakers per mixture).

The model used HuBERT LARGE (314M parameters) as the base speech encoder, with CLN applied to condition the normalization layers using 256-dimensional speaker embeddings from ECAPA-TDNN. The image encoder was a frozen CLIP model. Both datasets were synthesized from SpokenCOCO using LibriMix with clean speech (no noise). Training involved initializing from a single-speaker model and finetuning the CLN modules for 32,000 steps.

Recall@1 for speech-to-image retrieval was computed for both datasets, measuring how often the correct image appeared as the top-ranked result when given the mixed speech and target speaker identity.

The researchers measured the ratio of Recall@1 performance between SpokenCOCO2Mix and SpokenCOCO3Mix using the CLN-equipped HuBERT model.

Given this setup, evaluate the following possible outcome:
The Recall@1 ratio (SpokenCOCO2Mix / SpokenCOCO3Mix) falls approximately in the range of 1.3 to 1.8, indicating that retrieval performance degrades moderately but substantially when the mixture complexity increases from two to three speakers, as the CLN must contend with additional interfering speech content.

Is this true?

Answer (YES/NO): NO